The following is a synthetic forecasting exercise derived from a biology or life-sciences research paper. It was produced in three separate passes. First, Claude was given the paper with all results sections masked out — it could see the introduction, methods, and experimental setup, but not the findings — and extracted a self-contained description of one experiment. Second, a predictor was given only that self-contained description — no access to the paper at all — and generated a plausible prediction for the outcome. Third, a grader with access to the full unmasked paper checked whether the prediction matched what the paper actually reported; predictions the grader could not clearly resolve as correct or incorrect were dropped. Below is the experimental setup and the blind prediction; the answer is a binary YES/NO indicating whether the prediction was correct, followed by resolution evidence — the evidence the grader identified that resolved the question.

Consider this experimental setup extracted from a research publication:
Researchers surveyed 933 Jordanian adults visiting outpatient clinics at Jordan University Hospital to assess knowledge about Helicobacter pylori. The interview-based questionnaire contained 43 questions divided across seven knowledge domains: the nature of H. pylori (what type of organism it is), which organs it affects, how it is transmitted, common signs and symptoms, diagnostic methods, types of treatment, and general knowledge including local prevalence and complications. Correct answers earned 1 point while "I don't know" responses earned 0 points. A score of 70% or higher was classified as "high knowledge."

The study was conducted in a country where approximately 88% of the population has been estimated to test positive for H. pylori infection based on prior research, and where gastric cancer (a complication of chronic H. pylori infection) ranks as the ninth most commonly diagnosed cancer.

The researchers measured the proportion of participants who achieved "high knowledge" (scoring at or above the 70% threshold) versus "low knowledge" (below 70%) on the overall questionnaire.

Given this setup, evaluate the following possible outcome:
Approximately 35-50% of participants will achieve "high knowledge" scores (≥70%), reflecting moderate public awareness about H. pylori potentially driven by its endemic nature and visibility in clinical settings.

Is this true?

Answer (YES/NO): NO